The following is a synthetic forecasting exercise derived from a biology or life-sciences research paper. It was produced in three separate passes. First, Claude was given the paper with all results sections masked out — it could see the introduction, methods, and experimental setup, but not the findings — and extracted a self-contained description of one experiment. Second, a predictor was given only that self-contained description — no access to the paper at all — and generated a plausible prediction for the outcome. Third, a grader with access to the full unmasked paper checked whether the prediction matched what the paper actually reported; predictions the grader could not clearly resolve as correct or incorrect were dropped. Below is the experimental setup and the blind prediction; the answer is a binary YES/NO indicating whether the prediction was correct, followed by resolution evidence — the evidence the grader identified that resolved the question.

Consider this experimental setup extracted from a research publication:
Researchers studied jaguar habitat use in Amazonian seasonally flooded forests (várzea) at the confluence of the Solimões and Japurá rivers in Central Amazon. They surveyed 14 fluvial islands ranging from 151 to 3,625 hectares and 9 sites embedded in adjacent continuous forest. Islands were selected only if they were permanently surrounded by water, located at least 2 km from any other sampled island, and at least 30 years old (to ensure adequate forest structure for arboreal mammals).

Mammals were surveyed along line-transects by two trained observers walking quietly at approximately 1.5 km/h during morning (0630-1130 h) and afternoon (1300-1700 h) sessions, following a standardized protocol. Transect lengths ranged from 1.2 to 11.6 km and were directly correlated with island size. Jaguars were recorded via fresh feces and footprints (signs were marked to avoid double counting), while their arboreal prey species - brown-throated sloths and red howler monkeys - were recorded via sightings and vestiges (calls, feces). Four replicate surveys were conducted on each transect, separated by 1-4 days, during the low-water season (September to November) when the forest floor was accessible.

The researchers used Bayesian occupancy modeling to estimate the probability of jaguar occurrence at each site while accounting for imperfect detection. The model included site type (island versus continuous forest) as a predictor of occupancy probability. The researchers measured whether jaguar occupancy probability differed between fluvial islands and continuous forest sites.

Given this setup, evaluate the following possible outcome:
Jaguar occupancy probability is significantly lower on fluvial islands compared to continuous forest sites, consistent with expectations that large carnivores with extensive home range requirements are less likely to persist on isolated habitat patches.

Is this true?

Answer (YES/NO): NO